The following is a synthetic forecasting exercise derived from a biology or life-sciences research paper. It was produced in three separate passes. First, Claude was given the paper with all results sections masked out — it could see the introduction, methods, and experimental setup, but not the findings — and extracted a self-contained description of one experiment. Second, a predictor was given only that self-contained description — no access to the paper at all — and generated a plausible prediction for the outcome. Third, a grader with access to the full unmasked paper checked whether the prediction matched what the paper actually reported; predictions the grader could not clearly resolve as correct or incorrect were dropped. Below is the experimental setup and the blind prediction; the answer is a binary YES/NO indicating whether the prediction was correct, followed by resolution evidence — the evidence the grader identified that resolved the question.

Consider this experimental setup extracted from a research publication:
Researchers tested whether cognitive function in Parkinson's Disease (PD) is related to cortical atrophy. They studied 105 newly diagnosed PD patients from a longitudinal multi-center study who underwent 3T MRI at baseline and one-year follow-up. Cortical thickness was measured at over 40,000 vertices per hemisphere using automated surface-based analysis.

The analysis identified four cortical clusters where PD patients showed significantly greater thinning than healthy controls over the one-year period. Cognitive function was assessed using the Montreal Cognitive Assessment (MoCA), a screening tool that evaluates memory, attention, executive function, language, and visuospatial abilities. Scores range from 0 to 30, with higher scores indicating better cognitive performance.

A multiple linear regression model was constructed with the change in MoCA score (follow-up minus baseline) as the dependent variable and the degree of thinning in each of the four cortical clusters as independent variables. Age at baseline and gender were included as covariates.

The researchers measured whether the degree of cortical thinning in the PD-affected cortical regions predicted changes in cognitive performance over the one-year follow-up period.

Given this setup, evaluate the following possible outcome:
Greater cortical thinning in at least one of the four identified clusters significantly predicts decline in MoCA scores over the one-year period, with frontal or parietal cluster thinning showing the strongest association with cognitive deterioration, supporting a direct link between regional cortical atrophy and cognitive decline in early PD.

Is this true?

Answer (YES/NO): YES